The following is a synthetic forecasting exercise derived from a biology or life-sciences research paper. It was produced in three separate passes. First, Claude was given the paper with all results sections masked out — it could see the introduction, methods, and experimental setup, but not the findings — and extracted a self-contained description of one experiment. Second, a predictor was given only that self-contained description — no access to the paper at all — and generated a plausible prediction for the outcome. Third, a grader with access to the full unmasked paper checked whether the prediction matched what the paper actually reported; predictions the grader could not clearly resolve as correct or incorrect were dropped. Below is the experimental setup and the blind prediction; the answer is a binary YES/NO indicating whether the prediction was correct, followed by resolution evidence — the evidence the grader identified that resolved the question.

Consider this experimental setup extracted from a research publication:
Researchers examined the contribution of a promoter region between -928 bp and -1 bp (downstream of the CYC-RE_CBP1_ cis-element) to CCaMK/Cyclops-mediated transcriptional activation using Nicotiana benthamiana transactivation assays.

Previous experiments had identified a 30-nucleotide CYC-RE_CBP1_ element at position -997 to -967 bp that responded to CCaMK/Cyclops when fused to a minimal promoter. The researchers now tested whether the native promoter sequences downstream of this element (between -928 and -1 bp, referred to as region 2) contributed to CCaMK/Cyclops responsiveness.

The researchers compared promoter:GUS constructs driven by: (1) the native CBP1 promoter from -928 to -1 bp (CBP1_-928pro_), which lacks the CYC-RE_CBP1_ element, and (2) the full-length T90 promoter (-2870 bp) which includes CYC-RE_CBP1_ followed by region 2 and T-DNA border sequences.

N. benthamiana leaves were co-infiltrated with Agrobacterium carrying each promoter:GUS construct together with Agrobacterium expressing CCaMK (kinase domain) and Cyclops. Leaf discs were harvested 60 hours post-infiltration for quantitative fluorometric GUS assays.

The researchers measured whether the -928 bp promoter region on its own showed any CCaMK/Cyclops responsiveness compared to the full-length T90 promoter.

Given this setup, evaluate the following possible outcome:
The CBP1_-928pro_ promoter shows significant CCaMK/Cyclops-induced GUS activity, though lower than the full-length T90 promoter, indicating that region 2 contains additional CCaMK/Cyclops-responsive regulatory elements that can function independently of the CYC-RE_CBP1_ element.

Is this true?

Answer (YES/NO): NO